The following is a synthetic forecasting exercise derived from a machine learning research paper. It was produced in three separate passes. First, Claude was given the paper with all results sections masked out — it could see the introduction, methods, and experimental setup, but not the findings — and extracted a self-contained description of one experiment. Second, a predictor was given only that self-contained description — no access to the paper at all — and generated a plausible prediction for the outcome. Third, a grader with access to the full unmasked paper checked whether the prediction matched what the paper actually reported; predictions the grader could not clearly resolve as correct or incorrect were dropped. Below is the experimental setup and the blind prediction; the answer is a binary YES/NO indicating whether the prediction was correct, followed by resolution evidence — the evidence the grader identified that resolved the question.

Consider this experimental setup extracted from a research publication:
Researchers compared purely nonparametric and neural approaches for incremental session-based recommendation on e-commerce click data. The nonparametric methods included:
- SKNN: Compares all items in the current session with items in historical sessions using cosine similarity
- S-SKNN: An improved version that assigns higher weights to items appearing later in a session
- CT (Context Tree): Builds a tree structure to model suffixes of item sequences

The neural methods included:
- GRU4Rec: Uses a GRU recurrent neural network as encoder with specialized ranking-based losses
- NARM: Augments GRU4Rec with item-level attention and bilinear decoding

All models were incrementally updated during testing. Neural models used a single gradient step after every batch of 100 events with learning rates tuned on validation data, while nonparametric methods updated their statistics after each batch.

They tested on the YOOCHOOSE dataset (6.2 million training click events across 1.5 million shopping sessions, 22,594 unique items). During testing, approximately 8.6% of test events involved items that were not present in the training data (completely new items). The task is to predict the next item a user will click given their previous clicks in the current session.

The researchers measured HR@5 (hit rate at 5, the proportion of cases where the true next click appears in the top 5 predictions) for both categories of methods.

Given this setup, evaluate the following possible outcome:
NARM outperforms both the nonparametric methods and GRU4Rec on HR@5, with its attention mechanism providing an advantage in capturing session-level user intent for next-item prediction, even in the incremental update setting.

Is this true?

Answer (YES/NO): YES